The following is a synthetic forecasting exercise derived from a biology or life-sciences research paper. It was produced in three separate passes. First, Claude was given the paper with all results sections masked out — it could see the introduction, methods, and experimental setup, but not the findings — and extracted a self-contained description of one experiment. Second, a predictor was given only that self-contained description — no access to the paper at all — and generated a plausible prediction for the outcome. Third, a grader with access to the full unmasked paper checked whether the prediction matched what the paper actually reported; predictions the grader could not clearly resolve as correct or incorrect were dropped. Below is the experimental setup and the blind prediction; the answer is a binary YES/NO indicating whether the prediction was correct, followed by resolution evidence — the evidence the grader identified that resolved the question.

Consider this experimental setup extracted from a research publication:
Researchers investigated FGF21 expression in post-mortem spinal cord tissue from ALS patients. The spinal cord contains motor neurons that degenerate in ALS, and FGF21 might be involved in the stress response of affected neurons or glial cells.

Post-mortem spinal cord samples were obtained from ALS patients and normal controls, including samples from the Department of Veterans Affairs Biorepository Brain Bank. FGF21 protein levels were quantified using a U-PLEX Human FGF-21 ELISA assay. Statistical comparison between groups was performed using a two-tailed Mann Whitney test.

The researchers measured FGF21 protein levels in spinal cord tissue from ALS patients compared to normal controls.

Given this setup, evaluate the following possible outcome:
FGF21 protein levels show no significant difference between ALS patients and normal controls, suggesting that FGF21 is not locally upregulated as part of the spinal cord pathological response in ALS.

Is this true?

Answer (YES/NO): NO